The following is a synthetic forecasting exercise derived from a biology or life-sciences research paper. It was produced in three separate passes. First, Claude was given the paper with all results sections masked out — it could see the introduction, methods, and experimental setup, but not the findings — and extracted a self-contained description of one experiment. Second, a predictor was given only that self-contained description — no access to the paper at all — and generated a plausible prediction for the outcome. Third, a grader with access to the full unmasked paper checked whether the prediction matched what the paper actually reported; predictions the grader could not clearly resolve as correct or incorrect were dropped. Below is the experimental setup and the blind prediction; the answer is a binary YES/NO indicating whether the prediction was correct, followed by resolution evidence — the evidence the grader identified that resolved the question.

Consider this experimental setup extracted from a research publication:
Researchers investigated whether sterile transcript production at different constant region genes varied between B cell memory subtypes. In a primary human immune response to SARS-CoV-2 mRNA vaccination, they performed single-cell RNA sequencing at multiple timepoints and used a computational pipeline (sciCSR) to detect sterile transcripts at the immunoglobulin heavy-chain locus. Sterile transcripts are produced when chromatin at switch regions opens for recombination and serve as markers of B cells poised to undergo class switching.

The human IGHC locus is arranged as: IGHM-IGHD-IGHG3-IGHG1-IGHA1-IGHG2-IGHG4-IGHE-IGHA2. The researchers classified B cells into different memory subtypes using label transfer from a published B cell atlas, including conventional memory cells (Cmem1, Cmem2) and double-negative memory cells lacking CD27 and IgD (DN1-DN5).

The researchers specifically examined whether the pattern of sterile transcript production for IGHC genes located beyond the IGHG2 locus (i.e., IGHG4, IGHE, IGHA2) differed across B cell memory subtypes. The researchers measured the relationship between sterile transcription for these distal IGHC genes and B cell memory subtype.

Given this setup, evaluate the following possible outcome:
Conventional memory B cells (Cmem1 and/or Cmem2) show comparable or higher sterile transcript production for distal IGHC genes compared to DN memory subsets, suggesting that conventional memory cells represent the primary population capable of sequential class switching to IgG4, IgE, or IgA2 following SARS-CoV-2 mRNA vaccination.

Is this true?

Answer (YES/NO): NO